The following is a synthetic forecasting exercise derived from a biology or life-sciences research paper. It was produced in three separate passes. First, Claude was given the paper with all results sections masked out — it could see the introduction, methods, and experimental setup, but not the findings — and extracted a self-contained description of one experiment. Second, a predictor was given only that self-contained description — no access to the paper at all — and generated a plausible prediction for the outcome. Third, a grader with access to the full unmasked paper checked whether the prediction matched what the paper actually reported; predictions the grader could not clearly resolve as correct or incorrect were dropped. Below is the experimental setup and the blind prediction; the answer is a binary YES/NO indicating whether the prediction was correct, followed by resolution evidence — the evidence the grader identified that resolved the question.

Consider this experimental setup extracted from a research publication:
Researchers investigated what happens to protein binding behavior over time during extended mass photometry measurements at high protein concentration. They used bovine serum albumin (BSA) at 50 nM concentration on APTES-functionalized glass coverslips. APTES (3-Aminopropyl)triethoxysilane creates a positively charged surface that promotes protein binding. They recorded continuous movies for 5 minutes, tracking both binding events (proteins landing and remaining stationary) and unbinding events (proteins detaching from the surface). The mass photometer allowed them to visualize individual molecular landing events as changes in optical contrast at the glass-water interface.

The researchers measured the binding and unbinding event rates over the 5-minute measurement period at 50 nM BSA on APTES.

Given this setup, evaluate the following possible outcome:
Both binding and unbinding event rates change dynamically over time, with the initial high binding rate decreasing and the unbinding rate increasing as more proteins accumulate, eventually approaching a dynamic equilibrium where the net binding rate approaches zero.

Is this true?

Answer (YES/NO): NO